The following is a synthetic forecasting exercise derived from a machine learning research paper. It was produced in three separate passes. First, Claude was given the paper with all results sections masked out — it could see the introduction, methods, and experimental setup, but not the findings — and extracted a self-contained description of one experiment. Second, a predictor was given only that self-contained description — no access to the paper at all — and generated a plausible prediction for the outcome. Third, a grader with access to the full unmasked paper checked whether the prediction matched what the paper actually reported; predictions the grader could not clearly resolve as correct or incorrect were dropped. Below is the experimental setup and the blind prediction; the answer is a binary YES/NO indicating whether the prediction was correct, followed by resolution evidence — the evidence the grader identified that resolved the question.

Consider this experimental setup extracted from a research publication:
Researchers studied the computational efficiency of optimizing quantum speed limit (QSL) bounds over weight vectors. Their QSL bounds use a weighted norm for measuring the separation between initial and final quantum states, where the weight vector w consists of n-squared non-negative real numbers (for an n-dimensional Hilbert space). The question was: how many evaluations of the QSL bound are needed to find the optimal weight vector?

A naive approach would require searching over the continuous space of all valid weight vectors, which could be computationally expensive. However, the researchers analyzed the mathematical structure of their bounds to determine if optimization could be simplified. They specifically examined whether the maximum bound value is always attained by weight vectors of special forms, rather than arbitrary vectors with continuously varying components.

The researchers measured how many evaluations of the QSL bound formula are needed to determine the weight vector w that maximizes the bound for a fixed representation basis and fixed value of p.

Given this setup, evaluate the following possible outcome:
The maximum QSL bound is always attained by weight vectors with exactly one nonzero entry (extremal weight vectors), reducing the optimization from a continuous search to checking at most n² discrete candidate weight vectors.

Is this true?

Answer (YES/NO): NO